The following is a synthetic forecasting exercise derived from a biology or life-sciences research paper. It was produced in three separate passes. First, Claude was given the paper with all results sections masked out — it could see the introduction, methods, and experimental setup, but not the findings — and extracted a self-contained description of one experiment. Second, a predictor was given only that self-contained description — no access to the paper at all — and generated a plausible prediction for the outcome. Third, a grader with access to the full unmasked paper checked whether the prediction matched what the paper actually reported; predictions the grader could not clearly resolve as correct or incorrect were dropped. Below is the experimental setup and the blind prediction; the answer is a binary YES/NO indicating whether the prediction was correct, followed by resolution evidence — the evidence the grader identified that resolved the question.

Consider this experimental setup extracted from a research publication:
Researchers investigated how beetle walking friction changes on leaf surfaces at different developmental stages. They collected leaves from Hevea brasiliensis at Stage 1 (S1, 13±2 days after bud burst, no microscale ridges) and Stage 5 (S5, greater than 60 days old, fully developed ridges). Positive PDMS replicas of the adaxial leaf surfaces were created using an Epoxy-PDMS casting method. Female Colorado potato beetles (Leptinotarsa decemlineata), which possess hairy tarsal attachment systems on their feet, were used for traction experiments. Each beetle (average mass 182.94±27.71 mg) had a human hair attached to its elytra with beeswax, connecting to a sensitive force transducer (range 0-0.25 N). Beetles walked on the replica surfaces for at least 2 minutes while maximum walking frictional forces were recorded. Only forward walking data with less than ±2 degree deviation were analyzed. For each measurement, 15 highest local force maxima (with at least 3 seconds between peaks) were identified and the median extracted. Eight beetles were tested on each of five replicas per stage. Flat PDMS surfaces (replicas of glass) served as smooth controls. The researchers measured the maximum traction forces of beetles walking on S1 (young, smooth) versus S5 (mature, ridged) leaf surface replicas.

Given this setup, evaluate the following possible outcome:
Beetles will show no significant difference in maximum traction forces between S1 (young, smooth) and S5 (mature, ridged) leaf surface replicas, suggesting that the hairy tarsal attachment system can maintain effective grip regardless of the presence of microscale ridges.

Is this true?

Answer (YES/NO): NO